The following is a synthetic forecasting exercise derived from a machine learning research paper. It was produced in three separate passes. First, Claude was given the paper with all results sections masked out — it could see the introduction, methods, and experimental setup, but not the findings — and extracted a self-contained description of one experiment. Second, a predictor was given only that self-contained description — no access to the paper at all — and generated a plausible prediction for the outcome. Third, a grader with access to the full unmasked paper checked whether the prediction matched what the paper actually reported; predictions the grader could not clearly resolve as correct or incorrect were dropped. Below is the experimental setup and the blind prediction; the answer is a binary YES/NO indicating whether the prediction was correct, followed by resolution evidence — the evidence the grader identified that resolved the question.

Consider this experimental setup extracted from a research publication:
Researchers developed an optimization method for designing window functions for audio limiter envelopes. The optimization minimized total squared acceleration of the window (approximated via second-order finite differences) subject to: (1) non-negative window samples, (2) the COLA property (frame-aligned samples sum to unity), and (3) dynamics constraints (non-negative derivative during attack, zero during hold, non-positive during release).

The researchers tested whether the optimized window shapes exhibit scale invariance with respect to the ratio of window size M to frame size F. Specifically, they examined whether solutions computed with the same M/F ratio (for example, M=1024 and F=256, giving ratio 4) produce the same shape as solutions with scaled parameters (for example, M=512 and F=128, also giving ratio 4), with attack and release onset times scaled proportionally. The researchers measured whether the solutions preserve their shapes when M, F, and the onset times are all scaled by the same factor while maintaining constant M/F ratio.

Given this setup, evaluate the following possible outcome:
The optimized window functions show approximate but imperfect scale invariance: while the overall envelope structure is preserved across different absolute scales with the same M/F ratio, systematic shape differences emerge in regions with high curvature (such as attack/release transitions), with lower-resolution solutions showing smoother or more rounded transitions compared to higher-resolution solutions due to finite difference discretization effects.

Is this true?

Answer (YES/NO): NO